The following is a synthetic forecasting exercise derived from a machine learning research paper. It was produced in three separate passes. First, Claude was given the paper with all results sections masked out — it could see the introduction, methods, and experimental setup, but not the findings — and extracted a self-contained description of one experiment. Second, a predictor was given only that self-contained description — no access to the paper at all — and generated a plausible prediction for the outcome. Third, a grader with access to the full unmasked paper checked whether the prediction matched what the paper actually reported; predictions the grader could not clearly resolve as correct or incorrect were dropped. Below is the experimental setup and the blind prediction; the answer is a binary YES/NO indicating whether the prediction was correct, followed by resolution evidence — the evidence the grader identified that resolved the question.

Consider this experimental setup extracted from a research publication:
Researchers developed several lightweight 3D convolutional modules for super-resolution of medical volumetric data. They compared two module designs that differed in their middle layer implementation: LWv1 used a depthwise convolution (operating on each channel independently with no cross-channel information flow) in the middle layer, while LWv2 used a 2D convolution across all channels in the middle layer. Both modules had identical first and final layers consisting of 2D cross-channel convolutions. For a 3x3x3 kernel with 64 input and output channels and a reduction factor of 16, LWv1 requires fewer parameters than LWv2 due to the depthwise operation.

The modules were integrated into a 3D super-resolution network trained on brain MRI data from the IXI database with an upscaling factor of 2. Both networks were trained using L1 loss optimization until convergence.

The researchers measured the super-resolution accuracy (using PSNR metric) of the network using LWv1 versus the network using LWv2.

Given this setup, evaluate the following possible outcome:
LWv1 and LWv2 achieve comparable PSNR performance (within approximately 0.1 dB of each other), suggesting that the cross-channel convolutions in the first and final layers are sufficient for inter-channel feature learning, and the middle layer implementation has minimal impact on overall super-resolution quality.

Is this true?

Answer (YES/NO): NO